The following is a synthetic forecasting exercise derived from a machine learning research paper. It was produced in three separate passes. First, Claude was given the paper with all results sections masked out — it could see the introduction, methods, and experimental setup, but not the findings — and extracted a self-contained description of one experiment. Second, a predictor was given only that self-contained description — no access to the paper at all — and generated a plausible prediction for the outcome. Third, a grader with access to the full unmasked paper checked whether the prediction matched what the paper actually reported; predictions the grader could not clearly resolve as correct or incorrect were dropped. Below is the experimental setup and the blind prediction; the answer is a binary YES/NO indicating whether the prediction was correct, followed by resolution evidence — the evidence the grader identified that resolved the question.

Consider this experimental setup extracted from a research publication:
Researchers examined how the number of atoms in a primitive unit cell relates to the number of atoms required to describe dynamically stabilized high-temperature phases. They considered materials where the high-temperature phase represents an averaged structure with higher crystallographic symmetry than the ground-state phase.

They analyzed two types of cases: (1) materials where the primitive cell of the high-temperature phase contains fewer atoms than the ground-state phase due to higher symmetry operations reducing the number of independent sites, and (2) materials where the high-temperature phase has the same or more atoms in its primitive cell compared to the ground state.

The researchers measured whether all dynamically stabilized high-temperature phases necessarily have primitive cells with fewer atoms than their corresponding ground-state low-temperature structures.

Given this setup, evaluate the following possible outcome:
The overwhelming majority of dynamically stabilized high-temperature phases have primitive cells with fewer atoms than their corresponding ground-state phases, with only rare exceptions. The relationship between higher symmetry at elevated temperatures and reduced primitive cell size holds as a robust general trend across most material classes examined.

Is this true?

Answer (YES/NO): NO